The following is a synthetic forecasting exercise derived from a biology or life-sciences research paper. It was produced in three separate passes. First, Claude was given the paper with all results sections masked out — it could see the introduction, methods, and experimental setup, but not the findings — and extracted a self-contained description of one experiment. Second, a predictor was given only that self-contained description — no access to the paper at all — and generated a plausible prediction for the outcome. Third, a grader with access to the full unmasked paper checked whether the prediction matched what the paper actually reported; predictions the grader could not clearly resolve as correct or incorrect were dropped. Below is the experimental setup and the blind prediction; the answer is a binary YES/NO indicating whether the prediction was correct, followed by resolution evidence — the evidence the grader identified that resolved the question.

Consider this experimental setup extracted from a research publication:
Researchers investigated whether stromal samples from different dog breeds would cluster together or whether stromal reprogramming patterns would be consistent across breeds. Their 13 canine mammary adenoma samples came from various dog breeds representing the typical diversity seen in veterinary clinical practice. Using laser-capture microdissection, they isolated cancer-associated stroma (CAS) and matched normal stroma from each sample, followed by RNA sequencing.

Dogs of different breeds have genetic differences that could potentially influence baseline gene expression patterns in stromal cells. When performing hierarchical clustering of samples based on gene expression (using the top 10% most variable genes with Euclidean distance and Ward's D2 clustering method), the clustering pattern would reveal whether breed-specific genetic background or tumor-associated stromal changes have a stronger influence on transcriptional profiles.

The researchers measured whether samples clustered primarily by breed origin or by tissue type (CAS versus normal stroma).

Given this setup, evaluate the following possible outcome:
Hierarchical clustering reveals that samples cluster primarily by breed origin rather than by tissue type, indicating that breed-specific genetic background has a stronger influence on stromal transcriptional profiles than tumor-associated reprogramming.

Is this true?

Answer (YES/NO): NO